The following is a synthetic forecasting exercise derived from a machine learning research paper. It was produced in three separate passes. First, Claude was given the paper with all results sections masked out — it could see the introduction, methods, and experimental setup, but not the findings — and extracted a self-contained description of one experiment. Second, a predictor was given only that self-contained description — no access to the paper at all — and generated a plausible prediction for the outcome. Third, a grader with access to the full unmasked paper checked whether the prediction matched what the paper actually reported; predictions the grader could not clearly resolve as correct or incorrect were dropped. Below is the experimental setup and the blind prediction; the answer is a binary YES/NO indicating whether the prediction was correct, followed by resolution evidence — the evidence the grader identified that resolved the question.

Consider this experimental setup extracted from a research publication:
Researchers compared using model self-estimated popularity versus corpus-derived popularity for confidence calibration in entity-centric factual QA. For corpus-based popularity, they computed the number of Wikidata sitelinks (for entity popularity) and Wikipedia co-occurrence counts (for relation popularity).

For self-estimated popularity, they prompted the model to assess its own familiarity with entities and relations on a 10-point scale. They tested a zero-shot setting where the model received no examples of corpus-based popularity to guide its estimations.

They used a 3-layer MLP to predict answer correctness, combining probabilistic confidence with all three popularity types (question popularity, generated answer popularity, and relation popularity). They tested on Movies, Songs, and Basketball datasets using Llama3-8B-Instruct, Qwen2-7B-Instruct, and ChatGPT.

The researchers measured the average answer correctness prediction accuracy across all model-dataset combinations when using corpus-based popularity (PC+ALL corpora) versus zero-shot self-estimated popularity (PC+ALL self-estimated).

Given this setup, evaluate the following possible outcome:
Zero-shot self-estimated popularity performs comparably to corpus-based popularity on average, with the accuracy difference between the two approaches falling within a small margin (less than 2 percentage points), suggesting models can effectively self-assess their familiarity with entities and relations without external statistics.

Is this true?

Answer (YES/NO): NO